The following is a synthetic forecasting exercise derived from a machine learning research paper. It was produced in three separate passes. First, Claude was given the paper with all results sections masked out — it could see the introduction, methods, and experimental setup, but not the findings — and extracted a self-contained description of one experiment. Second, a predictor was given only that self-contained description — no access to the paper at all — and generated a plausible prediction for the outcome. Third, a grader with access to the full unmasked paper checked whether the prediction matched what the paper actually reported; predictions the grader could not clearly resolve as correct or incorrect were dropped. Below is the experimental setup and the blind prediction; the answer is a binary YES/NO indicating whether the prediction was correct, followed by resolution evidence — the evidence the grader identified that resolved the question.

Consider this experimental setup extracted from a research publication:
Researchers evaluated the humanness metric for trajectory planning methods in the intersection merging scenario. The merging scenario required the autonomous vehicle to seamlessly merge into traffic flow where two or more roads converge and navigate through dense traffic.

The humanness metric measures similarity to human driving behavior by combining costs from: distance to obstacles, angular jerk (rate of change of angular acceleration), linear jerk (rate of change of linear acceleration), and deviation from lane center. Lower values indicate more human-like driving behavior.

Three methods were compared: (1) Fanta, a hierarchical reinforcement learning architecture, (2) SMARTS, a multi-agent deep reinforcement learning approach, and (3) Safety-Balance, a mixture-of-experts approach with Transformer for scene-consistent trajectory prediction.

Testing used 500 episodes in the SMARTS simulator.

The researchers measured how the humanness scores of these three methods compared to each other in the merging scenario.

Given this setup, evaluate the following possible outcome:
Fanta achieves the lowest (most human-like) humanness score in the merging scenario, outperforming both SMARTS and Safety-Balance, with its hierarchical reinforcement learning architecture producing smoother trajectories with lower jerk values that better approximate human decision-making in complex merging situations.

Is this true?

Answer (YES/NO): NO